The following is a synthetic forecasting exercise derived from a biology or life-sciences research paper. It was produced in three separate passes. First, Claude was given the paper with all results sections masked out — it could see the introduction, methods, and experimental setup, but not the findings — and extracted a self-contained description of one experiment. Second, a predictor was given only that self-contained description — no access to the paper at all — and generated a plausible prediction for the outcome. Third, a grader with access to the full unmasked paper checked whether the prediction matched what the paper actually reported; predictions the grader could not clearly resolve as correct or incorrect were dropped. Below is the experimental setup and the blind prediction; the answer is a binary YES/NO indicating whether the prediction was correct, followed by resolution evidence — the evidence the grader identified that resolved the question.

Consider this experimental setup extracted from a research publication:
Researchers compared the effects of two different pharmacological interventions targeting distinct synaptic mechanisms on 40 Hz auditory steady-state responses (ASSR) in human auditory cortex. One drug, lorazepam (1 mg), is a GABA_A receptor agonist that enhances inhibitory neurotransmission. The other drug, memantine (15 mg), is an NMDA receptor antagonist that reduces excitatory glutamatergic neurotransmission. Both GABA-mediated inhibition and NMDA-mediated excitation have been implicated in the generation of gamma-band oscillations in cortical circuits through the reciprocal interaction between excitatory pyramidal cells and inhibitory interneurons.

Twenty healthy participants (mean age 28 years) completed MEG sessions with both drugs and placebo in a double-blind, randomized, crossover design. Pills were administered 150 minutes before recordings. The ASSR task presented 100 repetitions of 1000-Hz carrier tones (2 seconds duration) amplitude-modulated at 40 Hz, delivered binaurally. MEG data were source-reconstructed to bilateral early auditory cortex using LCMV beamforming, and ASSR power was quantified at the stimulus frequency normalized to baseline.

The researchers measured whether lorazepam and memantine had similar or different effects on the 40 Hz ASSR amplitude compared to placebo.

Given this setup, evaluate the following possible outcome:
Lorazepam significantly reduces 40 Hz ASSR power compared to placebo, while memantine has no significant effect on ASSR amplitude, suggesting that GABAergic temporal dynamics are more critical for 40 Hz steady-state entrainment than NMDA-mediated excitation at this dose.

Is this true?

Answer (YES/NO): NO